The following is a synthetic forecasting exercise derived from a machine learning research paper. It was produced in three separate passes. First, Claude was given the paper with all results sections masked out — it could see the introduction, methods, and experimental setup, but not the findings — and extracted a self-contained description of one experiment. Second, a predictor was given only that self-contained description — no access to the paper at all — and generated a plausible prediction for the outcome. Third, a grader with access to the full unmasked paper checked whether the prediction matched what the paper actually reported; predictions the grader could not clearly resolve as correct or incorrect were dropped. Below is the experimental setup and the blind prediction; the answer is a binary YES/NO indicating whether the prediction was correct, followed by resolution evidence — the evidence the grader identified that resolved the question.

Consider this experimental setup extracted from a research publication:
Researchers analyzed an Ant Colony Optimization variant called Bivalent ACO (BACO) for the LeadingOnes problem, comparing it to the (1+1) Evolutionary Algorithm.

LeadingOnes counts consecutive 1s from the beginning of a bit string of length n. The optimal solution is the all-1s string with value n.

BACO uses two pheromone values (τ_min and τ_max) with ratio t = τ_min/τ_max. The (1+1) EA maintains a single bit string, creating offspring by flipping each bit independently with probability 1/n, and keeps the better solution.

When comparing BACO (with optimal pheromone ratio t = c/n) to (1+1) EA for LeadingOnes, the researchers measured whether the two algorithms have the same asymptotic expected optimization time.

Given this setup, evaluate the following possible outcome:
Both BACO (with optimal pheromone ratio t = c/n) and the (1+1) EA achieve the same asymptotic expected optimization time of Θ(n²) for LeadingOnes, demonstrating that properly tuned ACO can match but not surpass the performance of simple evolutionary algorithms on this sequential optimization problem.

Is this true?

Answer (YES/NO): YES